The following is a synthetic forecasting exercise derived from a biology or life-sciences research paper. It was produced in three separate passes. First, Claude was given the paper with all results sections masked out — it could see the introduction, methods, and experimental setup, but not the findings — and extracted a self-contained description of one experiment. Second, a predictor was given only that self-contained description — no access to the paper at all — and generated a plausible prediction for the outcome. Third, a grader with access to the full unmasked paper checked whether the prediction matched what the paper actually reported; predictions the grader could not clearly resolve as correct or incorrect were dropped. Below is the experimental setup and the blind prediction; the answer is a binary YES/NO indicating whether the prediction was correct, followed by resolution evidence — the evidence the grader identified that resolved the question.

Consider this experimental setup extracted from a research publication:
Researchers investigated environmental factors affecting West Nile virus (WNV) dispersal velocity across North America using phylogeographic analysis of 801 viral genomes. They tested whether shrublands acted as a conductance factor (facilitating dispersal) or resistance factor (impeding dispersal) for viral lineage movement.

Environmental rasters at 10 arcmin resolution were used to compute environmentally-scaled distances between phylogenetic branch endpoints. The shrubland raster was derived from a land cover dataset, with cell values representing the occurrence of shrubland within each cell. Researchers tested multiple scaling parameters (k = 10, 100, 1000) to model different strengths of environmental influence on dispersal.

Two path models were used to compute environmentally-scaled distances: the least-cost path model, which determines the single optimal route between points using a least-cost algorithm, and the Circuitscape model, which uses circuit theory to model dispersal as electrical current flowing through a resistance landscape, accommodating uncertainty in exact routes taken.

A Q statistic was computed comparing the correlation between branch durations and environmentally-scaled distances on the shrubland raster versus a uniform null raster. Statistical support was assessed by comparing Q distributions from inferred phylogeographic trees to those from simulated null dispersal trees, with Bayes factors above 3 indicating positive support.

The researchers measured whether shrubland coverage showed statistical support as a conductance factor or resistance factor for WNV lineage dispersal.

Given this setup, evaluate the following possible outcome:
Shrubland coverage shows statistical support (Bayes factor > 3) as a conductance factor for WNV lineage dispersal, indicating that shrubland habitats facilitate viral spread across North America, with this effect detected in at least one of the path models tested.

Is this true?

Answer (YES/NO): NO